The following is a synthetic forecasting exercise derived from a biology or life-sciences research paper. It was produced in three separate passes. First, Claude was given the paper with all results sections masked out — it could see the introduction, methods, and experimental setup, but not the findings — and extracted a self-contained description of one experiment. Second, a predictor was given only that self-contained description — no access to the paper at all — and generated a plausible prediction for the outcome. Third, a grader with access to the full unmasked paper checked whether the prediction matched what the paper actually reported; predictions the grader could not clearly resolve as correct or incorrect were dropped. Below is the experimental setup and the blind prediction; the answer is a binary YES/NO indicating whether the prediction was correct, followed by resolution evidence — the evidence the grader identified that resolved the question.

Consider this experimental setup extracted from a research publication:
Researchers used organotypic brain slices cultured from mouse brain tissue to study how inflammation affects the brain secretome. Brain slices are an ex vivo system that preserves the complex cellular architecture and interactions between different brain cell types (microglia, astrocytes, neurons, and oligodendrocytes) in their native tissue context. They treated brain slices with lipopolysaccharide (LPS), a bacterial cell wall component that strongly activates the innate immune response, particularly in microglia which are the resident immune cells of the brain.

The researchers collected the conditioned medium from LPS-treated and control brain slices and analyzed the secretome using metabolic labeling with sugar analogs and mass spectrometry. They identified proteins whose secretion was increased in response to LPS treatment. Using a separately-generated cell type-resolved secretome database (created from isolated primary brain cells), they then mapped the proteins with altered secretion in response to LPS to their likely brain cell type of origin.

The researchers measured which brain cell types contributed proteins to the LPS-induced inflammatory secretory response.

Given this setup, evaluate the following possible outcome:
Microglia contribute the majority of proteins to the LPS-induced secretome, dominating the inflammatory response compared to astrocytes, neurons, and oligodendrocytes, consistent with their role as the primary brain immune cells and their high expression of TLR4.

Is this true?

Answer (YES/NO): NO